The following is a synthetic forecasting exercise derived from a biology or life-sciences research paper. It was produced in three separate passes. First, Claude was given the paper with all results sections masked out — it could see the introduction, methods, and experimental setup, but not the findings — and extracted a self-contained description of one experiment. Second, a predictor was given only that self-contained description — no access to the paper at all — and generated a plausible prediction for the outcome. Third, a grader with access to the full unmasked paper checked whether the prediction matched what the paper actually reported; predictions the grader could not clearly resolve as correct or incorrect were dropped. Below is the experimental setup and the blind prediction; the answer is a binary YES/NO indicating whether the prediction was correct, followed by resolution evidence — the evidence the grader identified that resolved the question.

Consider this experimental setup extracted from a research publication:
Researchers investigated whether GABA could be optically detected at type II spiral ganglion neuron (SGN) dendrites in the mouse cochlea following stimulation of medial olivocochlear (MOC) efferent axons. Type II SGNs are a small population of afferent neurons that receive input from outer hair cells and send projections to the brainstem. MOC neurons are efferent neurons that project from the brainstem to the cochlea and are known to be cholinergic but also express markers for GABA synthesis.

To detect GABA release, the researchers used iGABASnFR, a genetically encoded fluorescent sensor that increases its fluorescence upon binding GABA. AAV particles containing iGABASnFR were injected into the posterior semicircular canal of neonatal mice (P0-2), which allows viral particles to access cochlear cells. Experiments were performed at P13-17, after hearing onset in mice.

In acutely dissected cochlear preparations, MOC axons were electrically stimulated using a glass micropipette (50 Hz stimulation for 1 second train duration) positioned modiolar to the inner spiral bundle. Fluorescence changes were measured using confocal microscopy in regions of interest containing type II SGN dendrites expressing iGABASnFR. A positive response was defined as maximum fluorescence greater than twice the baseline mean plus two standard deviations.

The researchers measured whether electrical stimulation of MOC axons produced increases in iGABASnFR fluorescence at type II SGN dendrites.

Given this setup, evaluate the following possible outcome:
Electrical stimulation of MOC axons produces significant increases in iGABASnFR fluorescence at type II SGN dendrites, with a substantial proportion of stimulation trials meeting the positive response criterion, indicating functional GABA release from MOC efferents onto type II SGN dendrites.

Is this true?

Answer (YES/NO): YES